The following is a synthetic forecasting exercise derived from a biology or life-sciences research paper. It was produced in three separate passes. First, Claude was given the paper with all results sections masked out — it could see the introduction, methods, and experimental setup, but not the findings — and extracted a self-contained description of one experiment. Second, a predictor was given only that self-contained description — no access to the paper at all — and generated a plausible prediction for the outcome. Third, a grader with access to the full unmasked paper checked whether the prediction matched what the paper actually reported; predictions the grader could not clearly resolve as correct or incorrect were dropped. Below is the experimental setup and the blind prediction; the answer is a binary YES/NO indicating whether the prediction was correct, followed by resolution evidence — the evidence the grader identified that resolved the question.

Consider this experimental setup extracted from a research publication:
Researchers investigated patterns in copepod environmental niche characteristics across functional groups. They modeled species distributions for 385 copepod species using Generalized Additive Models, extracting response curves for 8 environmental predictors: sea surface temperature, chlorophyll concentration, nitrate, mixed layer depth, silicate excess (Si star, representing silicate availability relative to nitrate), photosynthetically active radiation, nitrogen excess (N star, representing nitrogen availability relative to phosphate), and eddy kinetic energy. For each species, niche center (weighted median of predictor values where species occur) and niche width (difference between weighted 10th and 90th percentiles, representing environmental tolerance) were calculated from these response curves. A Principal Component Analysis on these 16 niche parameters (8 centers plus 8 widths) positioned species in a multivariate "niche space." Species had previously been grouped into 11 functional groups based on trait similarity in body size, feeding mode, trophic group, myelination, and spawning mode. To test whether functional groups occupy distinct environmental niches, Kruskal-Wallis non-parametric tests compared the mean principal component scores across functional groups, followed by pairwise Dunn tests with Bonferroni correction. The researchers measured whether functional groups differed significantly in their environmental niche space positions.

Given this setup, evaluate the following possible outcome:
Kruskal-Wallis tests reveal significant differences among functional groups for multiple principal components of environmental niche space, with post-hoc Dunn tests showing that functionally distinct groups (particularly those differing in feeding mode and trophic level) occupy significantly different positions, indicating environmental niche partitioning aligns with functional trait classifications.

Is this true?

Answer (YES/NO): NO